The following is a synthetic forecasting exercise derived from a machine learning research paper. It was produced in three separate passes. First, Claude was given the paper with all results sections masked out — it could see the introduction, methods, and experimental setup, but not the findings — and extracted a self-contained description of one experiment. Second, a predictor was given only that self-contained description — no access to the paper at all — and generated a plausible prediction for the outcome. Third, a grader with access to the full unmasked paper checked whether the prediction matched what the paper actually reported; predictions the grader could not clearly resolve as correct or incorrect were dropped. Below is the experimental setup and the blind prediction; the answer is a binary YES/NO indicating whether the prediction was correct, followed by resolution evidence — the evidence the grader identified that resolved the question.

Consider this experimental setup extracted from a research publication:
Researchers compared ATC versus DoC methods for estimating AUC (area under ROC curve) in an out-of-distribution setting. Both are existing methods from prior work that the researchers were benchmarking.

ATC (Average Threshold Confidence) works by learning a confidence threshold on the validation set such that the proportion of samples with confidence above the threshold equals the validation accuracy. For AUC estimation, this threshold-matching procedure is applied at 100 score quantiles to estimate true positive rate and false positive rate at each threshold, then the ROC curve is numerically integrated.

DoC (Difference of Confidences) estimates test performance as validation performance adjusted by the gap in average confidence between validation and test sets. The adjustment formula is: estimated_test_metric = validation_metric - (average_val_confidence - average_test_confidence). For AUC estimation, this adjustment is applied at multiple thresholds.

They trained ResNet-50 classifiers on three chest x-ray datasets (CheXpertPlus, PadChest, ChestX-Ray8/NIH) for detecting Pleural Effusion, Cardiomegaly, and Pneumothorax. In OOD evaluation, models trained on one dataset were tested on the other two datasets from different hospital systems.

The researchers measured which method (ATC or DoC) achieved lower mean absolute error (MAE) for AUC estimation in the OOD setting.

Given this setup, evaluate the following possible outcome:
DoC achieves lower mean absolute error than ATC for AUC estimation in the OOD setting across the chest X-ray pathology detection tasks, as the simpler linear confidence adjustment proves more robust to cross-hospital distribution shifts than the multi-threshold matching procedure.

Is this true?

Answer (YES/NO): NO